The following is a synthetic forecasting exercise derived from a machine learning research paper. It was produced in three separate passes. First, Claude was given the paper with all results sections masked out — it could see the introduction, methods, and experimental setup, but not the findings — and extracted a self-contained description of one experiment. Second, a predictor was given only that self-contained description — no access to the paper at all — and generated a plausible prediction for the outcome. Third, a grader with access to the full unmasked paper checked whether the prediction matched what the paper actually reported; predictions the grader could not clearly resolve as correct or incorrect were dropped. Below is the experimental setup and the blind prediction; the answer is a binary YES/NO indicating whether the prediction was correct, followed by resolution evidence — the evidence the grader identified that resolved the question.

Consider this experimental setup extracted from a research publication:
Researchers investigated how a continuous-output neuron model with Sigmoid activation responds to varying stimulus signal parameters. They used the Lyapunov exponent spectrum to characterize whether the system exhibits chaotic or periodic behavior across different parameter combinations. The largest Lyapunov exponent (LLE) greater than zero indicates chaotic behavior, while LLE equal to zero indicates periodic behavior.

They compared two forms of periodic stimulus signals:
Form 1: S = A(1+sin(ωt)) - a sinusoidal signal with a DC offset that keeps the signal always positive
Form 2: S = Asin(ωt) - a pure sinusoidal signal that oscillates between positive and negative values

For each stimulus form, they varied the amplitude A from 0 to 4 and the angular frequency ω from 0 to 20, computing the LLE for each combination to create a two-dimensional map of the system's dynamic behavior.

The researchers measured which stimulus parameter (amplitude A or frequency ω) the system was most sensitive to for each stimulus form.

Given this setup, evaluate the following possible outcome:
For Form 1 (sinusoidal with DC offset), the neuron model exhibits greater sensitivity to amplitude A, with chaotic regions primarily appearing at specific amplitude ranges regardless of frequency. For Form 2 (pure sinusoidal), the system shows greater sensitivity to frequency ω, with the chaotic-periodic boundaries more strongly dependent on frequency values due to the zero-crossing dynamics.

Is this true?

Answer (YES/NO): YES